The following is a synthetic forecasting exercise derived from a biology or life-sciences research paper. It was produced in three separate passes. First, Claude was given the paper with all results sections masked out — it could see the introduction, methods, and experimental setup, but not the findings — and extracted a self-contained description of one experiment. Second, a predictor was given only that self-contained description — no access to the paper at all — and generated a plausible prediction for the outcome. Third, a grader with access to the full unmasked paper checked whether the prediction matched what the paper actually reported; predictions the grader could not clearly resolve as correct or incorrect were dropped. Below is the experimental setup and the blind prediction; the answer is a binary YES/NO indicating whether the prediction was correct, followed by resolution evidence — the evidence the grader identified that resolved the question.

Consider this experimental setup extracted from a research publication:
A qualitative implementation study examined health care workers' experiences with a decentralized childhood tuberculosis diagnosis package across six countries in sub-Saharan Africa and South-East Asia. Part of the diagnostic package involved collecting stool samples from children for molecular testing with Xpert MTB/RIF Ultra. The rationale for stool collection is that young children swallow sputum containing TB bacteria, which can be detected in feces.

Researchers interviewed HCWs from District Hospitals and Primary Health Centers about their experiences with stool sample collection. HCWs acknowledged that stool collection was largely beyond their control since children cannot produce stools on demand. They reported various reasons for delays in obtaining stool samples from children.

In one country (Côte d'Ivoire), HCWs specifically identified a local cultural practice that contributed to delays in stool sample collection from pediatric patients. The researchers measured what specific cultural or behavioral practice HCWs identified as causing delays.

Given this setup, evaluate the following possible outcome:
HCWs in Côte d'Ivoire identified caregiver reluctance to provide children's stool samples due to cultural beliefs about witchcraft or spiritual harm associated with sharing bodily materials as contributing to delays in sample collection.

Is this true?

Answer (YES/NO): NO